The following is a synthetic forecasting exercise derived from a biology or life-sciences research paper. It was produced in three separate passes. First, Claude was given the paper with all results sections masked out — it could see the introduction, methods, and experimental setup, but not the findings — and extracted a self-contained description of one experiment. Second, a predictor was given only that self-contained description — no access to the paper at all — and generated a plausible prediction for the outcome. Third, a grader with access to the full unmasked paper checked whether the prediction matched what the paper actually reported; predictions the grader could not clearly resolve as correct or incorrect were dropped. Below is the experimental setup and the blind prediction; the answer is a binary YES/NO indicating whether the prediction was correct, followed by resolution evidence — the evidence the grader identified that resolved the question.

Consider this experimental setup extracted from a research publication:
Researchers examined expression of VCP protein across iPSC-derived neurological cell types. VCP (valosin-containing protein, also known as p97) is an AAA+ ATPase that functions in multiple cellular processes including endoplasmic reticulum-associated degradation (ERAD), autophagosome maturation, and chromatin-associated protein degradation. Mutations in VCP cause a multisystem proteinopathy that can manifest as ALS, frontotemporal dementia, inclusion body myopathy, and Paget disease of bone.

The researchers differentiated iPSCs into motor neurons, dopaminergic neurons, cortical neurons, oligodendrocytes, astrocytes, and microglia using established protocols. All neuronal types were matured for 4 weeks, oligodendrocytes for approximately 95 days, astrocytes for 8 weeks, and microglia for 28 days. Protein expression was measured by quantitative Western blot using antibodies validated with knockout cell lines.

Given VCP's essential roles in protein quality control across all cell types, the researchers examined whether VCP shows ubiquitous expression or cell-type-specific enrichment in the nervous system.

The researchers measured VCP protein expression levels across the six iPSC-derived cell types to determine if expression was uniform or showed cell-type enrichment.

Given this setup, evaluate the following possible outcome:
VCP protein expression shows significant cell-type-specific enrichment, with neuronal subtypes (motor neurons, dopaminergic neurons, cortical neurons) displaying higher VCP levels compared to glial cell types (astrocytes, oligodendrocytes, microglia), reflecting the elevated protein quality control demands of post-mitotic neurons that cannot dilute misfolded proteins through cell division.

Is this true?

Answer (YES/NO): NO